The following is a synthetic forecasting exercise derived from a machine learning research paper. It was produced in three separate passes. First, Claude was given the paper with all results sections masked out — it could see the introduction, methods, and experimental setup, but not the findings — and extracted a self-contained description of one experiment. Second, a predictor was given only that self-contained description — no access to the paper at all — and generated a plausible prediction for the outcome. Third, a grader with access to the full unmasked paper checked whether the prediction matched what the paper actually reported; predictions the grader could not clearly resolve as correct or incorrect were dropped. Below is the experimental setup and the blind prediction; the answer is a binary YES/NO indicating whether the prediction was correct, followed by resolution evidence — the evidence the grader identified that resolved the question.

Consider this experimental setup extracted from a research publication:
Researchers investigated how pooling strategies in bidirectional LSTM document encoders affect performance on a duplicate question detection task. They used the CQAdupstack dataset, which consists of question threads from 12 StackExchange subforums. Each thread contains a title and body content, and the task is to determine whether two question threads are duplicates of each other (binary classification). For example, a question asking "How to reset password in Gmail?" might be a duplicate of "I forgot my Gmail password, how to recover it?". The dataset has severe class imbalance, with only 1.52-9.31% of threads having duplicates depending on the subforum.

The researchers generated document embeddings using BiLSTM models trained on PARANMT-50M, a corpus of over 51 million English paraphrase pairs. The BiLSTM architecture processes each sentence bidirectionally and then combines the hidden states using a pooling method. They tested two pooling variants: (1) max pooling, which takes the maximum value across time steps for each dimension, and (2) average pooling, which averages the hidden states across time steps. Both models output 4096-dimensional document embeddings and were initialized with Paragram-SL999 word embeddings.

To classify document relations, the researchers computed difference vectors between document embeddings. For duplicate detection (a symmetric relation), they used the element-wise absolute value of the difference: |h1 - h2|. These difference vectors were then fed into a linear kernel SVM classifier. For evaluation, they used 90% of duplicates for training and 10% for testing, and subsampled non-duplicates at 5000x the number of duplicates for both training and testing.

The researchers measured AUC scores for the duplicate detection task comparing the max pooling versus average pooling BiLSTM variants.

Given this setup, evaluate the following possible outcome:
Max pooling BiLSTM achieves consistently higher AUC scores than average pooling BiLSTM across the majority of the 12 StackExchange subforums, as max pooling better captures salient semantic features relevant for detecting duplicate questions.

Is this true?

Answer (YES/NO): YES